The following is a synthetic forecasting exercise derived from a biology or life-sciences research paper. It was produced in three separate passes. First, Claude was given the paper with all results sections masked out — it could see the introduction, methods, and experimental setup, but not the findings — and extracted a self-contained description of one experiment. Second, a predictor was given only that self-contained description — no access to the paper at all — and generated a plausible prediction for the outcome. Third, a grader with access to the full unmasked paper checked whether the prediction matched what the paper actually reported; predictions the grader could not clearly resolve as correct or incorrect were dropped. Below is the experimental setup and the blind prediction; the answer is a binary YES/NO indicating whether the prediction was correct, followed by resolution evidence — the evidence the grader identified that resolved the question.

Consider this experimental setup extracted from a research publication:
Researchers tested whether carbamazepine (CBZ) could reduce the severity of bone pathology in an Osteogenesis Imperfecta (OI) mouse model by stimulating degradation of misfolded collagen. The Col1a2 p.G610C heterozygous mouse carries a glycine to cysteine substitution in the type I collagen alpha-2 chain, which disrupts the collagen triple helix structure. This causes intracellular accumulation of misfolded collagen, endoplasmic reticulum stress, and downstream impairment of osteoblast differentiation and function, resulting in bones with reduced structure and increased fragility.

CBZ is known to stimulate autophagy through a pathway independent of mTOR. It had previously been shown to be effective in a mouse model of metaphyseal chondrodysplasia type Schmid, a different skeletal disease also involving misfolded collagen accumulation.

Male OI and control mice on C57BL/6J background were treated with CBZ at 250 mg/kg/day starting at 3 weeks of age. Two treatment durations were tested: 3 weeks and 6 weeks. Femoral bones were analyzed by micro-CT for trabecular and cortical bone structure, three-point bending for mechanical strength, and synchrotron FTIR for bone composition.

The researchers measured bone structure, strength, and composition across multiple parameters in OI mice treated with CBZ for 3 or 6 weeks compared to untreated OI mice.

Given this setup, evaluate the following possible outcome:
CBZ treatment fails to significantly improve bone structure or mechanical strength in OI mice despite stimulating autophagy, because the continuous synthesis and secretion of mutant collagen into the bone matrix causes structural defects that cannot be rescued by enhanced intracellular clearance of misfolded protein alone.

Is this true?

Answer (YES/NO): YES